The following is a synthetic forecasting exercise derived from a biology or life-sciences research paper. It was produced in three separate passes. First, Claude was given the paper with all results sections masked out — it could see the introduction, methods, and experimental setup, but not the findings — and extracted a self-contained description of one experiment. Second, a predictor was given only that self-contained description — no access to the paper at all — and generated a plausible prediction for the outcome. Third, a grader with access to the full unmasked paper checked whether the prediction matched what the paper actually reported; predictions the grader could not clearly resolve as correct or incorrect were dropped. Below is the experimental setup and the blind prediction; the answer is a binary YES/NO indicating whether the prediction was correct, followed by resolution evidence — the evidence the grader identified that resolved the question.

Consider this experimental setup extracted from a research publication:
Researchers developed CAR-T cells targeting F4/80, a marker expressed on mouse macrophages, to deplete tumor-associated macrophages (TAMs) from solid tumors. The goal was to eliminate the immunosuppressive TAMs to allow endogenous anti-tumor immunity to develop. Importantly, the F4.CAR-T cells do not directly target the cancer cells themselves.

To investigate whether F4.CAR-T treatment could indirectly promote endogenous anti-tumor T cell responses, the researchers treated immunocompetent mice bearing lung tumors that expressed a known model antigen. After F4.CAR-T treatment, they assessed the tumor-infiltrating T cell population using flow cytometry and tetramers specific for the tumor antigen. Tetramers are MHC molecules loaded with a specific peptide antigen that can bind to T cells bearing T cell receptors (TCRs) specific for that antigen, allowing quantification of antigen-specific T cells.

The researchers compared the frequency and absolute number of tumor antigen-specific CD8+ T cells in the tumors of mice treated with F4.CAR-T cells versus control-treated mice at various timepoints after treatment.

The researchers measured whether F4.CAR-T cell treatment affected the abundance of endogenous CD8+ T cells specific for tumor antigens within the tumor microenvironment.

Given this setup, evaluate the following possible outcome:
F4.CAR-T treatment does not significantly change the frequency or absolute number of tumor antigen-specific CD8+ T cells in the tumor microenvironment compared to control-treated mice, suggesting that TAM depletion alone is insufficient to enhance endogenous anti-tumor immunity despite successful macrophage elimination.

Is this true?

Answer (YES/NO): NO